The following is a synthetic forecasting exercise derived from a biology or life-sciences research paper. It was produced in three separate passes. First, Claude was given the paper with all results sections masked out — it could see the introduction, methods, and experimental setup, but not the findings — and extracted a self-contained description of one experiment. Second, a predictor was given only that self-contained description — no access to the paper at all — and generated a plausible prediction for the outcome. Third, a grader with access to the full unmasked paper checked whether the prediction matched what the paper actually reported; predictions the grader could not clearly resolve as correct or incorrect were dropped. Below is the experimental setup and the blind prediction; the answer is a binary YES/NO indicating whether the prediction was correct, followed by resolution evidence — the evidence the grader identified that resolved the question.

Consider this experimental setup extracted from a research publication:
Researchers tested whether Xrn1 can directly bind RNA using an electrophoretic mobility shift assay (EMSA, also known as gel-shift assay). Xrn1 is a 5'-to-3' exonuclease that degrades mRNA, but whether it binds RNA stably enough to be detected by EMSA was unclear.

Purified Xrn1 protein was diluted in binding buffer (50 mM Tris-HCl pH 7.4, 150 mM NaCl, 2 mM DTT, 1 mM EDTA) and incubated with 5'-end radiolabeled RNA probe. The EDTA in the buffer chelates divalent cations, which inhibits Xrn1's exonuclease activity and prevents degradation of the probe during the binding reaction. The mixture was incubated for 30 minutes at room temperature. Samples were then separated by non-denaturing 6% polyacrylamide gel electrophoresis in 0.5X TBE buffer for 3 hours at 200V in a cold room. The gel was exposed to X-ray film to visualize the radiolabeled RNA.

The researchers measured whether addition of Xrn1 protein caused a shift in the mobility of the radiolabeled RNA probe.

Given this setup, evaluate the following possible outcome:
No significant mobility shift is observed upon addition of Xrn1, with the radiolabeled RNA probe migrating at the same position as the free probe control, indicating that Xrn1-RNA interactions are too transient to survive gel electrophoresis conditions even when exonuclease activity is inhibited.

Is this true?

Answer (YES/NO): NO